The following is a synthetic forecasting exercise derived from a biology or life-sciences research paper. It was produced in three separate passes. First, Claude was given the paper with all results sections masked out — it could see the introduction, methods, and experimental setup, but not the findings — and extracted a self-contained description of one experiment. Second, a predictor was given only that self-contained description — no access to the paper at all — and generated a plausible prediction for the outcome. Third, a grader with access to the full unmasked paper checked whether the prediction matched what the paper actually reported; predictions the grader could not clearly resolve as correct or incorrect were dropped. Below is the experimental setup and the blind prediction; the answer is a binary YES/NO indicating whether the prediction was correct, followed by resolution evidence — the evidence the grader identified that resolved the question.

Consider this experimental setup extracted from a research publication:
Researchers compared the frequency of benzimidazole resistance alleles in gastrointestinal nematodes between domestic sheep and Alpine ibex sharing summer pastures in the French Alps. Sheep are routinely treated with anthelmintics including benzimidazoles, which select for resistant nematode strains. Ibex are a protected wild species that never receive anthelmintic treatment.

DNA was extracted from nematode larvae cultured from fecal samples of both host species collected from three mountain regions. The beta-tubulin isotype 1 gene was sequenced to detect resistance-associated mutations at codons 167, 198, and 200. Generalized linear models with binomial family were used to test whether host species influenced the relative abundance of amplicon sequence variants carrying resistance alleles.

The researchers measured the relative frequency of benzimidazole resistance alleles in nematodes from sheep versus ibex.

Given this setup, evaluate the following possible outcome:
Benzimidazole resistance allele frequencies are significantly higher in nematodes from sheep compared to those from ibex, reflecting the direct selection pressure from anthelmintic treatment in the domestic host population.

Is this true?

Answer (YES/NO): YES